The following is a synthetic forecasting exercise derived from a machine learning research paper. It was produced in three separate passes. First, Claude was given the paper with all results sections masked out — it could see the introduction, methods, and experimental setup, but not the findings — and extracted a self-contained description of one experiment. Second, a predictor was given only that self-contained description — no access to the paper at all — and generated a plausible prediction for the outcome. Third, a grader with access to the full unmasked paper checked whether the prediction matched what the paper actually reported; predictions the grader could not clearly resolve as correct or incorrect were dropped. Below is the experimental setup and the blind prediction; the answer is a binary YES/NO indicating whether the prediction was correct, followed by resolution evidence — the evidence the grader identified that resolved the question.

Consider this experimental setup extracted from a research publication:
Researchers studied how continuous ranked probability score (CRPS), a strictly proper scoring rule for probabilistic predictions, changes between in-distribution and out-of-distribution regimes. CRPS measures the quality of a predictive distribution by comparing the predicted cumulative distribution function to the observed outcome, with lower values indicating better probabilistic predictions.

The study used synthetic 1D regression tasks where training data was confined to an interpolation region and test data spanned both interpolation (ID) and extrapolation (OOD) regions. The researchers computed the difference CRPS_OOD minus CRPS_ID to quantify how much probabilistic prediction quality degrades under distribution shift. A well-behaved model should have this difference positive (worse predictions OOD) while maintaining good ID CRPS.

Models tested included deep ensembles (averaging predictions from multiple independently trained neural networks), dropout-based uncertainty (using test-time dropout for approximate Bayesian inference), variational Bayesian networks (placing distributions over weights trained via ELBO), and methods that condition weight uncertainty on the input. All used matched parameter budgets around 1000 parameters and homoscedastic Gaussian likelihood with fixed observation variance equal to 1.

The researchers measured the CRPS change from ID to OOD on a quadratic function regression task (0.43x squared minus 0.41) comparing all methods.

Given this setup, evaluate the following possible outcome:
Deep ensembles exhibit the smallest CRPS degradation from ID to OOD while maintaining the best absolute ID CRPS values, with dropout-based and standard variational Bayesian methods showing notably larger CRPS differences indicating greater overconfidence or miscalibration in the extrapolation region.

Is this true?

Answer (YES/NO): NO